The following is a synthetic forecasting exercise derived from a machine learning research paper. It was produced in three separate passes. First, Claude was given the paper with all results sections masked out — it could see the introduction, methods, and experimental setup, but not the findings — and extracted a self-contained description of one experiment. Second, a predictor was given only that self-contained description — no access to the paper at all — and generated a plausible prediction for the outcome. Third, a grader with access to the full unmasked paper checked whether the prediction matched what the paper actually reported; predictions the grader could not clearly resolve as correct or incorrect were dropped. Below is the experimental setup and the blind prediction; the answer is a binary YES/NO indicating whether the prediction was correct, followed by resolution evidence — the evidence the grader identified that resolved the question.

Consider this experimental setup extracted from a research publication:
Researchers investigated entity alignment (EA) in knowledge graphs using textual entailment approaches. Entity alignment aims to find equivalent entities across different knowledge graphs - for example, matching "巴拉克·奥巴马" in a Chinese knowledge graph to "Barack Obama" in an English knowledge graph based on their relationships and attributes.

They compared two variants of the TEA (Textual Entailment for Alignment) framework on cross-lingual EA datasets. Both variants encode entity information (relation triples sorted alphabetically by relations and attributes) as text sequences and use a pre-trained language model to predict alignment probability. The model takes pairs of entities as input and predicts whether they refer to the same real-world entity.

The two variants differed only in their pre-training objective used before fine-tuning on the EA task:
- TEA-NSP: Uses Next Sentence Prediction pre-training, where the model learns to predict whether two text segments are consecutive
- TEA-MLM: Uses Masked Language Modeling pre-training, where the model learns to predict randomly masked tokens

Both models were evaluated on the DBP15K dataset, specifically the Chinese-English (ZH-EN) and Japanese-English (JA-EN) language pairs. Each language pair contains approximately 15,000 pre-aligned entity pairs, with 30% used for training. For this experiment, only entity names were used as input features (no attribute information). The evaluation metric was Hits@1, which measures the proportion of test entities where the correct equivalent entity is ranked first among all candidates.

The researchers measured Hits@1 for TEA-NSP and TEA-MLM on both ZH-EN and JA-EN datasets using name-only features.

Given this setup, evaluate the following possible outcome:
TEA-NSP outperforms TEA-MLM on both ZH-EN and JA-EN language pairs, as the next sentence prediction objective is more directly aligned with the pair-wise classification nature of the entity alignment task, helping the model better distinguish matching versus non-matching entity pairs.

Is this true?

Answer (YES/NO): NO